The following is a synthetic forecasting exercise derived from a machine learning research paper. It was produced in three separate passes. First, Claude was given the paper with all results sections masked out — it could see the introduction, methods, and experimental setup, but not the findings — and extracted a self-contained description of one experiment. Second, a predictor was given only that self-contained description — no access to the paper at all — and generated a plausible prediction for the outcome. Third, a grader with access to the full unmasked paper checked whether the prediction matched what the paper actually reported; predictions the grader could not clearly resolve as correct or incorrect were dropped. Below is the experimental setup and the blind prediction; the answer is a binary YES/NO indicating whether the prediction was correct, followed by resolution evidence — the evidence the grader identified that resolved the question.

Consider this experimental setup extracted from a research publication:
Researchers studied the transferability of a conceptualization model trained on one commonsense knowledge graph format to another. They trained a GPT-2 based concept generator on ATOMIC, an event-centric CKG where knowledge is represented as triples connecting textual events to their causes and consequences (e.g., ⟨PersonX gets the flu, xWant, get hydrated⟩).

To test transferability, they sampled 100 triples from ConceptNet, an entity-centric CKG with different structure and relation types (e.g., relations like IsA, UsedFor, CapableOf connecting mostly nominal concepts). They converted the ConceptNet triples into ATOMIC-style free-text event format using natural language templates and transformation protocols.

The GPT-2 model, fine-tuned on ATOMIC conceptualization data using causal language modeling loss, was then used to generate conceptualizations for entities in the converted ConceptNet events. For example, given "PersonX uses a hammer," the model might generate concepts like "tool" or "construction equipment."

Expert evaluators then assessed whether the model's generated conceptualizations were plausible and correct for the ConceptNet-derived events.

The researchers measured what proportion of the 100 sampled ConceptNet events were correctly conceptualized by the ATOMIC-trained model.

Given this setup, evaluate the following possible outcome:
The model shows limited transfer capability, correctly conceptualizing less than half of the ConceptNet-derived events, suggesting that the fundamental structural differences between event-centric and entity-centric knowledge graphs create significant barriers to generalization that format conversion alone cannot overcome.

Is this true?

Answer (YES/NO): NO